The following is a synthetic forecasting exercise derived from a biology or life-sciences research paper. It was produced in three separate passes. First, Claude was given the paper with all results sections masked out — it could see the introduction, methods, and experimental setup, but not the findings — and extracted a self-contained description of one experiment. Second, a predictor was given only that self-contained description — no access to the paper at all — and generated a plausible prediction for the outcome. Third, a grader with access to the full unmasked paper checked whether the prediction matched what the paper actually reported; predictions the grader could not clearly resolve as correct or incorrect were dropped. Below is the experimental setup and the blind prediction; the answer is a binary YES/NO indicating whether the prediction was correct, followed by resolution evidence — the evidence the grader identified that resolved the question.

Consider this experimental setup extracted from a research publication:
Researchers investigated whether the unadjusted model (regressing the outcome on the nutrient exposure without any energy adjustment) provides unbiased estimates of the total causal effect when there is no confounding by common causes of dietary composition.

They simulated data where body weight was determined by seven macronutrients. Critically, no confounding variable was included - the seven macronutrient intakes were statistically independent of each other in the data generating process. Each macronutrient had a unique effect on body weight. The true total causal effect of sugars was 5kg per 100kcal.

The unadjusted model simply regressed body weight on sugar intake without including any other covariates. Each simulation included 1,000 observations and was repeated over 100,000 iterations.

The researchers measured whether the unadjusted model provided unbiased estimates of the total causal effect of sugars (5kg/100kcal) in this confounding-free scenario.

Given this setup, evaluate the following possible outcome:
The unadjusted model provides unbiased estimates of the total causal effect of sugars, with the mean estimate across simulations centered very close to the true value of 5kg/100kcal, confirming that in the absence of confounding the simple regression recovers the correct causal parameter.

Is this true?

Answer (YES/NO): YES